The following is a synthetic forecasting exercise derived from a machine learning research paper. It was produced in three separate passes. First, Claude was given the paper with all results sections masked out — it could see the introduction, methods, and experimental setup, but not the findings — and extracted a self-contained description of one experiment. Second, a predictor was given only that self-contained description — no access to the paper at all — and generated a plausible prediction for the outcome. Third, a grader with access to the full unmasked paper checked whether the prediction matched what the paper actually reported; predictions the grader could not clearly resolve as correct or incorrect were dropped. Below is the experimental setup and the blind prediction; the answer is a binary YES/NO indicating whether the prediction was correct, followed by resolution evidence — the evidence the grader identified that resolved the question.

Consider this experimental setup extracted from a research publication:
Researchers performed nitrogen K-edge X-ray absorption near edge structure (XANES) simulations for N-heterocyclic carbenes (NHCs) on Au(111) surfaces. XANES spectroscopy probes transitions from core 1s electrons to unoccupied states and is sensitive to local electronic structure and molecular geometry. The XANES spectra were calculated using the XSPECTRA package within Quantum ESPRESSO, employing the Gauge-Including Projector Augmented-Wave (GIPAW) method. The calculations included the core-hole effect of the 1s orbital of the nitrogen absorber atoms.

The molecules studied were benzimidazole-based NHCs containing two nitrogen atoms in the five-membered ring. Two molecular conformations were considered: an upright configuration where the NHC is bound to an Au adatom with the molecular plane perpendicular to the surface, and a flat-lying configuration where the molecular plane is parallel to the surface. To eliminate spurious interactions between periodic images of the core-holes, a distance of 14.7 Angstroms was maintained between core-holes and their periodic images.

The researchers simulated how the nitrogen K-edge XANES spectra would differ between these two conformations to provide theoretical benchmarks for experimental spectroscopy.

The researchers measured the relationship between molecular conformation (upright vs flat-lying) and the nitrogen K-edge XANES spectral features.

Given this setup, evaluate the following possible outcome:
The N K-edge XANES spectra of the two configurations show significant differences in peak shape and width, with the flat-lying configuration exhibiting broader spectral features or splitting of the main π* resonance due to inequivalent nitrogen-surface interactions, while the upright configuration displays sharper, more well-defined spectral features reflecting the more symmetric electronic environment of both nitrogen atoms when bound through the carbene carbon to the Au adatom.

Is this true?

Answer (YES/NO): NO